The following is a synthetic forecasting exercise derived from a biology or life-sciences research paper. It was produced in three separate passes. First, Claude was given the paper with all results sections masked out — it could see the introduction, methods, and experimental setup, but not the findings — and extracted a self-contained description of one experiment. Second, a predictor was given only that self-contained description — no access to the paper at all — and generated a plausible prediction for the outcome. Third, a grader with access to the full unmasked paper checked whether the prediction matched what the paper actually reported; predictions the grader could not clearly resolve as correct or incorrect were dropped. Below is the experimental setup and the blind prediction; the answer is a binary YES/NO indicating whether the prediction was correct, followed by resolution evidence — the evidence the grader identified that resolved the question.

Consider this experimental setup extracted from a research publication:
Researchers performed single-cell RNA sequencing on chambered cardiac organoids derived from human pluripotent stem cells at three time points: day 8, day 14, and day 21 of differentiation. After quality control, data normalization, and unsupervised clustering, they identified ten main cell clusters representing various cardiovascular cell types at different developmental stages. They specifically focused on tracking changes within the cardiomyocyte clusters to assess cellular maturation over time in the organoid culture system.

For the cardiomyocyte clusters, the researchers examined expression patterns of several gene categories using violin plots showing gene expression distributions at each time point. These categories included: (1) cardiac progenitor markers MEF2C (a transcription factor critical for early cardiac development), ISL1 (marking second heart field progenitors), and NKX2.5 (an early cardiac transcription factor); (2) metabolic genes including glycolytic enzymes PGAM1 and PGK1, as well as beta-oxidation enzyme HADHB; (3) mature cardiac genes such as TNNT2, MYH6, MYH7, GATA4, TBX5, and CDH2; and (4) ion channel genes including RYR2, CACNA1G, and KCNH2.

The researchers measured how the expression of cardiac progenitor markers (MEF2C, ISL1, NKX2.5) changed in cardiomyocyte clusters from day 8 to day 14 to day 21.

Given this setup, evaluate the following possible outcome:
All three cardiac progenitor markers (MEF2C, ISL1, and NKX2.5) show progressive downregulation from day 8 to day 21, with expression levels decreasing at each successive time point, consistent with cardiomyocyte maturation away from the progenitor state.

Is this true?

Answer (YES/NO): NO